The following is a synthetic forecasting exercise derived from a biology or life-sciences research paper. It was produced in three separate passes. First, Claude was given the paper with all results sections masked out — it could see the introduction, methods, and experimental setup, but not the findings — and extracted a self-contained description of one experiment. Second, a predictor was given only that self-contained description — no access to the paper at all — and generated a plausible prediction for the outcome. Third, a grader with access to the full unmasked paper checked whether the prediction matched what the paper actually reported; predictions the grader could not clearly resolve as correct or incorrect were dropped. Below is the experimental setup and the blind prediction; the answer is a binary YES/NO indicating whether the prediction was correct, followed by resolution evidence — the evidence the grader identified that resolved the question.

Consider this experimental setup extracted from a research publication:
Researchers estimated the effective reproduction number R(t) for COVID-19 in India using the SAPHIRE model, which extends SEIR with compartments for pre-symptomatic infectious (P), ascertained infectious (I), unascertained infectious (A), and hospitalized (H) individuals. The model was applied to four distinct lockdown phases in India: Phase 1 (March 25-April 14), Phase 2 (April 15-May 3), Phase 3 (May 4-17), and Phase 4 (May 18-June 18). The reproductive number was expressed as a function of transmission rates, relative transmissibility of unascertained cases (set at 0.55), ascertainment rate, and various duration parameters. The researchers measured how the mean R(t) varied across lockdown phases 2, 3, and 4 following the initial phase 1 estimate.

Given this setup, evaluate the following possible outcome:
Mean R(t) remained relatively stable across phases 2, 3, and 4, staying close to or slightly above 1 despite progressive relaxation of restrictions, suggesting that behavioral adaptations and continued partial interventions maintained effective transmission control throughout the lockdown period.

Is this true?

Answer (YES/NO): NO